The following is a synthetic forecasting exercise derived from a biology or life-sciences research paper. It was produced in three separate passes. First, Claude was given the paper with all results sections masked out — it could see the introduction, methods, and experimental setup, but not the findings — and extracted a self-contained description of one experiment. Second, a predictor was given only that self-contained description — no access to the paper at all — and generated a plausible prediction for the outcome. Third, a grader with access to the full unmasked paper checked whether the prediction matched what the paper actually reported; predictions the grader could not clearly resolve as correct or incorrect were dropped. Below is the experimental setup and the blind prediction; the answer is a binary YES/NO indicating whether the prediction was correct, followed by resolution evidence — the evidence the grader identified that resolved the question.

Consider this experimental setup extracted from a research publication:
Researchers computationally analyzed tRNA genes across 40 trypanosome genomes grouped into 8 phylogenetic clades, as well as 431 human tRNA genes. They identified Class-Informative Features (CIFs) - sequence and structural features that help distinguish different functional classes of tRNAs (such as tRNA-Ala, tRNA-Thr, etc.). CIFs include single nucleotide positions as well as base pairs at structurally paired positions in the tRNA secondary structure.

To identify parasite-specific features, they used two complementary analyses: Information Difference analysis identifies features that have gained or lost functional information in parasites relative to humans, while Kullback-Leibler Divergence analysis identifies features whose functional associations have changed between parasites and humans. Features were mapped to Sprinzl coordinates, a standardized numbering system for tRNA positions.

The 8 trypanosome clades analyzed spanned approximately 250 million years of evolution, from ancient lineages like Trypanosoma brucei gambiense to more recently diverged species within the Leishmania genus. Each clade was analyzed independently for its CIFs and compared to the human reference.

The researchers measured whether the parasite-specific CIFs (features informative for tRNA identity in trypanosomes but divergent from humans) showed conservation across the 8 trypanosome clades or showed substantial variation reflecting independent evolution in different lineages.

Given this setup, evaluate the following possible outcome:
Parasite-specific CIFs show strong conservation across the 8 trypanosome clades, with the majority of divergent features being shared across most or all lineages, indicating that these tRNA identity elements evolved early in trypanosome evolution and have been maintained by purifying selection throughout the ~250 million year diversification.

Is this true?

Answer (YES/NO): YES